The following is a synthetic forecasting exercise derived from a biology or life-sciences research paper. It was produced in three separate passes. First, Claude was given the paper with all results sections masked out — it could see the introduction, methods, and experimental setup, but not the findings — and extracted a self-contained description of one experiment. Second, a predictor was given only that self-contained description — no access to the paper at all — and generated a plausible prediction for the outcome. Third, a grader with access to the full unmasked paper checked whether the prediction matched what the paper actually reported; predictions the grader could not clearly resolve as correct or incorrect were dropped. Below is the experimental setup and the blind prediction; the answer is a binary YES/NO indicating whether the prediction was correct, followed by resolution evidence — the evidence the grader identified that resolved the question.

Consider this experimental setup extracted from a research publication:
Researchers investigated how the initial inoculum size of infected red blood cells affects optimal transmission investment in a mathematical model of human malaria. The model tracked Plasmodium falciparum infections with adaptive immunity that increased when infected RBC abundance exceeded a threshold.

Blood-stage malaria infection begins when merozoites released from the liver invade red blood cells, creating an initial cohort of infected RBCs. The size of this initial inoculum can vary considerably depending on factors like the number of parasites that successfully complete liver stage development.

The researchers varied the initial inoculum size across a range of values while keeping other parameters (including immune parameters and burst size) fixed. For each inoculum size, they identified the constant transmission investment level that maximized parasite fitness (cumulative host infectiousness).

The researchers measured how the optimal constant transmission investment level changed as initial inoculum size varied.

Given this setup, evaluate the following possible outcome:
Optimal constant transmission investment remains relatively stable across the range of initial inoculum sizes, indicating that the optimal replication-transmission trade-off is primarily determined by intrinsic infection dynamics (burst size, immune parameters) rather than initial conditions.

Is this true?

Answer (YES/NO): YES